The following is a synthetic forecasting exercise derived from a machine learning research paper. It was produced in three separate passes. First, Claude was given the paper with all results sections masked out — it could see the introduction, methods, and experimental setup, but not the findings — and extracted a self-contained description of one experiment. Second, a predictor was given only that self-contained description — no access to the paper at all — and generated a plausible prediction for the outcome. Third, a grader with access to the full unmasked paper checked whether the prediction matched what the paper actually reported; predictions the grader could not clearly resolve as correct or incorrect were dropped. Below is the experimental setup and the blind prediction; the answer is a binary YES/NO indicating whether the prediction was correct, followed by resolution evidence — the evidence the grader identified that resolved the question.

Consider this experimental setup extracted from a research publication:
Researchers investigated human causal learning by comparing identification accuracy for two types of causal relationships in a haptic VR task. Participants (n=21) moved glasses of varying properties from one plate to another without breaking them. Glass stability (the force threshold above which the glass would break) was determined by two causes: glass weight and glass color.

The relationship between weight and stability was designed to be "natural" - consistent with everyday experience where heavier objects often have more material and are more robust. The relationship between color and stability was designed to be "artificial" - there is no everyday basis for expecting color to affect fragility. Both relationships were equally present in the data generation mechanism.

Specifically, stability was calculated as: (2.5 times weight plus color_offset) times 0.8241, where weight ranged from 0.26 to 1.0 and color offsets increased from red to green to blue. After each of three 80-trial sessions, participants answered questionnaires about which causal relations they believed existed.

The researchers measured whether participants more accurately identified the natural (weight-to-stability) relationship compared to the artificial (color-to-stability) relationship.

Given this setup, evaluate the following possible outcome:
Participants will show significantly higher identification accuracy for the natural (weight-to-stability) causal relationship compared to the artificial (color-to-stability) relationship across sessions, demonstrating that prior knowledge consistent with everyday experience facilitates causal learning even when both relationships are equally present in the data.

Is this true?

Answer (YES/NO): YES